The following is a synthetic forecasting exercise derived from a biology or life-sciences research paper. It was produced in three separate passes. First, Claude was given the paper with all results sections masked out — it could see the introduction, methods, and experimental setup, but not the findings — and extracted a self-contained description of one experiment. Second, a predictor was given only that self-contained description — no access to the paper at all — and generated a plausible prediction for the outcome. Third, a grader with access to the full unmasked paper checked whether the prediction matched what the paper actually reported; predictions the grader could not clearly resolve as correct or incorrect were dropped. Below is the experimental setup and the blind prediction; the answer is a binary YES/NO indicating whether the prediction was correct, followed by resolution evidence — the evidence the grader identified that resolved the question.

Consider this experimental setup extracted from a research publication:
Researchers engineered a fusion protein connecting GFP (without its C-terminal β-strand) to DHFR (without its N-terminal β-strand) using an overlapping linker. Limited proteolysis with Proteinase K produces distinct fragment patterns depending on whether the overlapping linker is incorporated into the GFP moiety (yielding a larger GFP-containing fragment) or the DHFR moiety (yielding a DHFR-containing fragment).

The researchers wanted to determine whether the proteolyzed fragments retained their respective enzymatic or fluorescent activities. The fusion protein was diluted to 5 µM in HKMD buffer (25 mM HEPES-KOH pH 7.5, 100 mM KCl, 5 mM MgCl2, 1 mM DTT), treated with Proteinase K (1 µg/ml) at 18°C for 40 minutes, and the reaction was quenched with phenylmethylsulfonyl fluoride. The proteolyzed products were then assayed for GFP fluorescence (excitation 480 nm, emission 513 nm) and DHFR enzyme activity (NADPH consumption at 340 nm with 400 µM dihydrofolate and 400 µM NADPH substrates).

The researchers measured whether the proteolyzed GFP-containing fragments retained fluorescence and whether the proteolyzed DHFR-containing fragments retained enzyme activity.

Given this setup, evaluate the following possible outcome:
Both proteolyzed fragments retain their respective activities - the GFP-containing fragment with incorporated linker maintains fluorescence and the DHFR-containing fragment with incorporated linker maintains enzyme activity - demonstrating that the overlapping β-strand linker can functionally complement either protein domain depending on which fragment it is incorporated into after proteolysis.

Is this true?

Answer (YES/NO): YES